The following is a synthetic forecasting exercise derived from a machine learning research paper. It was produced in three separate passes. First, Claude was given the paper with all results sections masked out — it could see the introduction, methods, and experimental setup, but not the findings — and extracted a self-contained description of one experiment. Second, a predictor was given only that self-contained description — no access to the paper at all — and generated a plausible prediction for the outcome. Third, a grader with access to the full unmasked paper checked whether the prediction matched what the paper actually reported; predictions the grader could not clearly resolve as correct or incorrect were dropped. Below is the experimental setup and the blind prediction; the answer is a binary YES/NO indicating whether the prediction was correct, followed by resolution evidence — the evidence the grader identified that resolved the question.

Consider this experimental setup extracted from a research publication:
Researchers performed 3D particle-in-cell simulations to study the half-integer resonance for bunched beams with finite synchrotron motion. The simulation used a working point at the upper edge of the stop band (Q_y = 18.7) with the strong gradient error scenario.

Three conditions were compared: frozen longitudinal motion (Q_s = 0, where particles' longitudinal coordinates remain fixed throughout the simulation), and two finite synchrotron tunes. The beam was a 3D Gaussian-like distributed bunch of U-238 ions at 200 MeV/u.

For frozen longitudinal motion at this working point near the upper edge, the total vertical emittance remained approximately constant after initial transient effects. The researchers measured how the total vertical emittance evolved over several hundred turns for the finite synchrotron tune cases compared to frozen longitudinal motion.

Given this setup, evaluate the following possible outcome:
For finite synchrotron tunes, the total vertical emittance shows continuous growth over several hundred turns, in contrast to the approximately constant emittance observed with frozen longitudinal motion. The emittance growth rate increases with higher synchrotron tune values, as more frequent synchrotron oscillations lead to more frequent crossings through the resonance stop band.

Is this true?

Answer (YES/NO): NO